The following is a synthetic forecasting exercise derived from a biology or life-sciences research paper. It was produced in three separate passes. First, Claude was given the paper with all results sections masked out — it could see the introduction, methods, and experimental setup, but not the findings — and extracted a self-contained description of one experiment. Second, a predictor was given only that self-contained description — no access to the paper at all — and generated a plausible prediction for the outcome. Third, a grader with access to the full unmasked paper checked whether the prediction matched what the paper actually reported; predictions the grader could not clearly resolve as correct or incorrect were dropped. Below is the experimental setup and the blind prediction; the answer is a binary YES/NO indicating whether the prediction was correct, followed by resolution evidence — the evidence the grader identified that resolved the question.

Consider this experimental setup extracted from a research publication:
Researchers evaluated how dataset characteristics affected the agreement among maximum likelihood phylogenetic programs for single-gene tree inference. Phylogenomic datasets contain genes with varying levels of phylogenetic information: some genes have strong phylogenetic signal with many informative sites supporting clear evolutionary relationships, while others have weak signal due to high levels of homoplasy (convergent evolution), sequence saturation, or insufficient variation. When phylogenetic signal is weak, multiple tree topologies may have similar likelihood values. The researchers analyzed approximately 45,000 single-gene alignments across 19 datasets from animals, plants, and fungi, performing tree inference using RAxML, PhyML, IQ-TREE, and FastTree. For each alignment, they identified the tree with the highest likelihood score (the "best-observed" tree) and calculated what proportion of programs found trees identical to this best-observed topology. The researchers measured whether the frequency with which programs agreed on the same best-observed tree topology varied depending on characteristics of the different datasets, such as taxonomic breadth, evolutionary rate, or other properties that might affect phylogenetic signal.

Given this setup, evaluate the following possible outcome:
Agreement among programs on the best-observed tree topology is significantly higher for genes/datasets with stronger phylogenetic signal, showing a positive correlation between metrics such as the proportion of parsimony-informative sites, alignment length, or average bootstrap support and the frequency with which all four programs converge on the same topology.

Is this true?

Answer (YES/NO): YES